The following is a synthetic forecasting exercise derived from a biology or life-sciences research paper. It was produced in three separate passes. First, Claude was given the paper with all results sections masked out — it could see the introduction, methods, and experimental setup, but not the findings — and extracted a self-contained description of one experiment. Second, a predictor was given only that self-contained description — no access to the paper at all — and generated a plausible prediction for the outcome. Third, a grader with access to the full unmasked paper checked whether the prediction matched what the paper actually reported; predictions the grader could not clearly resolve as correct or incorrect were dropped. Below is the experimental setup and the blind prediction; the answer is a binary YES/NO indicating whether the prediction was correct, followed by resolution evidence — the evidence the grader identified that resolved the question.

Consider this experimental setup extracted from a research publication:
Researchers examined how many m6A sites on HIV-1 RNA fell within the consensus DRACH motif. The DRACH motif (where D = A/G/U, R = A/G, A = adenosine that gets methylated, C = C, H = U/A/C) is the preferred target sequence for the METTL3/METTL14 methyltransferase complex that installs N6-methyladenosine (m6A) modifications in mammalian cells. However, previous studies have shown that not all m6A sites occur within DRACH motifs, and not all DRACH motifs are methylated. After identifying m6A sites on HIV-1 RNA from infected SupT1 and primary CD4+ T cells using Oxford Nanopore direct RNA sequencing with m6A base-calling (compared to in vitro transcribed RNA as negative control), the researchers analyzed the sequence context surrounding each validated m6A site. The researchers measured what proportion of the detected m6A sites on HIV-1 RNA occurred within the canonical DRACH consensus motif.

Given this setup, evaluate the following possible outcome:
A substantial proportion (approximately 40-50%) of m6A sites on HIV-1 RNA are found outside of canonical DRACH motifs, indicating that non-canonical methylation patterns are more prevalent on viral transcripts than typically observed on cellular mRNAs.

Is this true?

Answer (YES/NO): NO